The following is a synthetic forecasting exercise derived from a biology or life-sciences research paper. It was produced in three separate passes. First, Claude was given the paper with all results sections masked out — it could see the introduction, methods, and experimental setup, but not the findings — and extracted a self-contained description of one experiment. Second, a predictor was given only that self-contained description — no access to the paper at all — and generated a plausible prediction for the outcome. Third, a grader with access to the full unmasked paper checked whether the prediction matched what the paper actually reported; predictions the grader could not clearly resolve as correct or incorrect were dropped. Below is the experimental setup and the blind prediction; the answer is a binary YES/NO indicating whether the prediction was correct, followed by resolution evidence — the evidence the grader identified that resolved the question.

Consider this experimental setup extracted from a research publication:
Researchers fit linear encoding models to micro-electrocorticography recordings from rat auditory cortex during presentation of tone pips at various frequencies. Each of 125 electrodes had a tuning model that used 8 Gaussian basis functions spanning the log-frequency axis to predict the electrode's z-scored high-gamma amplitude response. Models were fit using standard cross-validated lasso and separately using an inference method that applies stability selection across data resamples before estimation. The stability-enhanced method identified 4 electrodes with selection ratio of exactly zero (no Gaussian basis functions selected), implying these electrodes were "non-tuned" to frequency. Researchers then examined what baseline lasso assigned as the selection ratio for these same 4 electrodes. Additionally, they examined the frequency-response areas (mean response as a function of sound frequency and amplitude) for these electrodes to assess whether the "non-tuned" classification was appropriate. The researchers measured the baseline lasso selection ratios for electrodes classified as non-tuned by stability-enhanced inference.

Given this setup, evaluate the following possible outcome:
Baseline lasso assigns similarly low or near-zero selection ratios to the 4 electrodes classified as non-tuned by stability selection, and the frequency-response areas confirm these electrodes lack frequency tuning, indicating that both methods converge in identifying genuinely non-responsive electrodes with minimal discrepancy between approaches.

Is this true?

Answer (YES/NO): NO